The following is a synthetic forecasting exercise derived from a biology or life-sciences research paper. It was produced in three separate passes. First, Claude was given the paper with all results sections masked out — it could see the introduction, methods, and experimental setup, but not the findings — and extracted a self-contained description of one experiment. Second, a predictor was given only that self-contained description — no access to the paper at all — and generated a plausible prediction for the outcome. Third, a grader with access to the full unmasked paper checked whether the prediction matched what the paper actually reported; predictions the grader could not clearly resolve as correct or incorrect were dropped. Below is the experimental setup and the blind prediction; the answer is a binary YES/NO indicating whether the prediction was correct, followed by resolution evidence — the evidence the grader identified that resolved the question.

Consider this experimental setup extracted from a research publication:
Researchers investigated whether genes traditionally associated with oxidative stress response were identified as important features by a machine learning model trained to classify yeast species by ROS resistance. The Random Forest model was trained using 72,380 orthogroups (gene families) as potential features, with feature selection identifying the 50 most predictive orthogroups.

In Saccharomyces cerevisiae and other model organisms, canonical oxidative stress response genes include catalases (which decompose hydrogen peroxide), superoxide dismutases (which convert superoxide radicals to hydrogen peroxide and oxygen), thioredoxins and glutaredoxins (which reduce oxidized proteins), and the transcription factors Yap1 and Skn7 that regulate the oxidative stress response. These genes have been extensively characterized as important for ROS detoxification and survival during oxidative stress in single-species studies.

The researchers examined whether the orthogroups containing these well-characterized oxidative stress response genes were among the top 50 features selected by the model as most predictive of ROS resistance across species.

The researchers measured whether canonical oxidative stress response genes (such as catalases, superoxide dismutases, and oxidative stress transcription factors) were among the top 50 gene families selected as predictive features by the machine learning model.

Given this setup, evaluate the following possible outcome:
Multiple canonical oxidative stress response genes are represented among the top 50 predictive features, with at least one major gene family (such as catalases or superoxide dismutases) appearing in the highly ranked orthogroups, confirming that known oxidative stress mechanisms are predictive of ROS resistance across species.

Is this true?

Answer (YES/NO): NO